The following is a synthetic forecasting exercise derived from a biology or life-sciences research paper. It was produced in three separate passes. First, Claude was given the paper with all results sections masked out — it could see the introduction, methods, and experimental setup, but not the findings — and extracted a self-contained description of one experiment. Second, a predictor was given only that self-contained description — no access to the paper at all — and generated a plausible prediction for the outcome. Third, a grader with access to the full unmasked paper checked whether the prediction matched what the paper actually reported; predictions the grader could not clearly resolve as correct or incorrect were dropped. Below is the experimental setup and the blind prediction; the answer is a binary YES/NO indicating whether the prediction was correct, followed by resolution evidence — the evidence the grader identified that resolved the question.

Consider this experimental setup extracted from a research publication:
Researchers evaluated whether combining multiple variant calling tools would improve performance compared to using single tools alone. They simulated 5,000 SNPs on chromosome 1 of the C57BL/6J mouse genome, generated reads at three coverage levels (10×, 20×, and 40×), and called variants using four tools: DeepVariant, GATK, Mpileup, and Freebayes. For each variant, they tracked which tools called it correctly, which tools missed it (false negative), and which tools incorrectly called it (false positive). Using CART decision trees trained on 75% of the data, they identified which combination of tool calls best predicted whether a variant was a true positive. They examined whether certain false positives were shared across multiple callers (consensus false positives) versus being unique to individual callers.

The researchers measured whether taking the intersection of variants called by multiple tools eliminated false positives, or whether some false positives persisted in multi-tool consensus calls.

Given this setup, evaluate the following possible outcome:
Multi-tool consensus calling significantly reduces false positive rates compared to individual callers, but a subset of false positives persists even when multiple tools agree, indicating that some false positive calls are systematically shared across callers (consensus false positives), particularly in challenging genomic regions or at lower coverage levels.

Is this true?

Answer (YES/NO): YES